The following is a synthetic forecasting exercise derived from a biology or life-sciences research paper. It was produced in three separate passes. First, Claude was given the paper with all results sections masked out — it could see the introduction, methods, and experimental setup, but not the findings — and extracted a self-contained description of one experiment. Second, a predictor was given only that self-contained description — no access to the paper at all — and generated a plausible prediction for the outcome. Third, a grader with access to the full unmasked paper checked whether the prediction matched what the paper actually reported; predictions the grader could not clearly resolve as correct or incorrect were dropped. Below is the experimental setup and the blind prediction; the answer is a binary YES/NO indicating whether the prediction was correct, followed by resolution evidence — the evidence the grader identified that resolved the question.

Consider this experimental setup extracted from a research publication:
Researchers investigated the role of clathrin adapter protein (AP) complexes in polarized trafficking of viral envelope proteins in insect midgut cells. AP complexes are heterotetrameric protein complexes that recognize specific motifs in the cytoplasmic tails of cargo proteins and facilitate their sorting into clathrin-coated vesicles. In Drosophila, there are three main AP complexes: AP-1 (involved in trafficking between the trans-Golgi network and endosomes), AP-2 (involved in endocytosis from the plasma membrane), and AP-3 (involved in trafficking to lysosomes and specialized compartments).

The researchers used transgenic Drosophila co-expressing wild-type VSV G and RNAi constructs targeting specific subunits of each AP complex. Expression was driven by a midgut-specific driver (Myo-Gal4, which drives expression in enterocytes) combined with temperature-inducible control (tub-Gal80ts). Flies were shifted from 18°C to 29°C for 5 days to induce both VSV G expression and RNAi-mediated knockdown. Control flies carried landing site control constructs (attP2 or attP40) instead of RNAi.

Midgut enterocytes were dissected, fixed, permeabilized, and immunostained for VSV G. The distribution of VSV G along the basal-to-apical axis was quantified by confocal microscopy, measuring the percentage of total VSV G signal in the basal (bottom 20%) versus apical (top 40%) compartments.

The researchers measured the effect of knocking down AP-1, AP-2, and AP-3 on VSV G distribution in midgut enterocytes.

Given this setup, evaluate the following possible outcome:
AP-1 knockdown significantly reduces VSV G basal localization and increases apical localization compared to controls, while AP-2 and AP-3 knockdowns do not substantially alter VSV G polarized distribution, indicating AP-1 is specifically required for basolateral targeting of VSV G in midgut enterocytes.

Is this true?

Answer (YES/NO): NO